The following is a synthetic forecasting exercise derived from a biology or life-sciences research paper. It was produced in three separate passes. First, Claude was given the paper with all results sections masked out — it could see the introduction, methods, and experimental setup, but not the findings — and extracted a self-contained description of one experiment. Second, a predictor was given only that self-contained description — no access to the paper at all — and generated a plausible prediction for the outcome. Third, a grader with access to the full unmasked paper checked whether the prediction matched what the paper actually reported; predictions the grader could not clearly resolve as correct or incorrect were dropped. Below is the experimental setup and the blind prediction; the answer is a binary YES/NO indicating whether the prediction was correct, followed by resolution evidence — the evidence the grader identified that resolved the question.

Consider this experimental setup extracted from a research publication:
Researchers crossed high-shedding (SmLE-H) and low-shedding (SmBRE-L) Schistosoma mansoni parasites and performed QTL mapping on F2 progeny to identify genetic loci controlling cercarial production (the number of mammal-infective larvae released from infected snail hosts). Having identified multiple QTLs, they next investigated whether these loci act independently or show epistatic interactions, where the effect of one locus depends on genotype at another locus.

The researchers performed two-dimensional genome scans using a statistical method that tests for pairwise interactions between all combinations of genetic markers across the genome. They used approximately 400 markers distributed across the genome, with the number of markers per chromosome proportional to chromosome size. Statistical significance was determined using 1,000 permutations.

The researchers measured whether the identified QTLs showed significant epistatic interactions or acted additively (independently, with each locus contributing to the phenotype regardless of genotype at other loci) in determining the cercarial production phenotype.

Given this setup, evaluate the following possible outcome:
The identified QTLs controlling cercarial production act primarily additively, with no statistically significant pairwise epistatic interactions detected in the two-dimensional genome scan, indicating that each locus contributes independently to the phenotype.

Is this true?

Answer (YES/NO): YES